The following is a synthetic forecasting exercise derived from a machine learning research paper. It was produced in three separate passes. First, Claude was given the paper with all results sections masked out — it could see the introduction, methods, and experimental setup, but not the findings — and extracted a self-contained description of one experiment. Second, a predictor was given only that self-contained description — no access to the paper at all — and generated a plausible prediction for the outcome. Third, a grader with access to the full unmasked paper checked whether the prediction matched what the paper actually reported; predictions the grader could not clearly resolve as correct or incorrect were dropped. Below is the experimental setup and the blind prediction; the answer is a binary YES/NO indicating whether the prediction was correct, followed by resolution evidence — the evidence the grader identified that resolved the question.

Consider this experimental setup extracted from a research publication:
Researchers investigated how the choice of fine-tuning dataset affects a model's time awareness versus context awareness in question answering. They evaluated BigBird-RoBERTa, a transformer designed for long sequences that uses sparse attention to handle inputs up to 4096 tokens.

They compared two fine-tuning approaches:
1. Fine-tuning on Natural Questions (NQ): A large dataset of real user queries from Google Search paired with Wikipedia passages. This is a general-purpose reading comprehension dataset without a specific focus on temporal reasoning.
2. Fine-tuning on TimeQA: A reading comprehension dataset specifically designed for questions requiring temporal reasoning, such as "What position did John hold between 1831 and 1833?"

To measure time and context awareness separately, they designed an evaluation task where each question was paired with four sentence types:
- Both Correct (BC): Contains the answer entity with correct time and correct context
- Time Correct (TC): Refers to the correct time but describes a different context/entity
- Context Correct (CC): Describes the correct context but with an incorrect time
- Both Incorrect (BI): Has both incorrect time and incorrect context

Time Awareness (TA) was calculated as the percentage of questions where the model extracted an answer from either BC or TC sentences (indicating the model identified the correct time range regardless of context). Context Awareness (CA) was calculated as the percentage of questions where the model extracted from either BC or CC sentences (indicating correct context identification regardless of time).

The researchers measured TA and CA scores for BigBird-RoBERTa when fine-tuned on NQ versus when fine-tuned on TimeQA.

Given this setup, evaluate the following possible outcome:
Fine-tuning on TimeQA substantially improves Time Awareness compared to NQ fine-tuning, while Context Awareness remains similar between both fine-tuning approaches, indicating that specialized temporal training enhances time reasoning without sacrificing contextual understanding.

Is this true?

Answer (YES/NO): NO